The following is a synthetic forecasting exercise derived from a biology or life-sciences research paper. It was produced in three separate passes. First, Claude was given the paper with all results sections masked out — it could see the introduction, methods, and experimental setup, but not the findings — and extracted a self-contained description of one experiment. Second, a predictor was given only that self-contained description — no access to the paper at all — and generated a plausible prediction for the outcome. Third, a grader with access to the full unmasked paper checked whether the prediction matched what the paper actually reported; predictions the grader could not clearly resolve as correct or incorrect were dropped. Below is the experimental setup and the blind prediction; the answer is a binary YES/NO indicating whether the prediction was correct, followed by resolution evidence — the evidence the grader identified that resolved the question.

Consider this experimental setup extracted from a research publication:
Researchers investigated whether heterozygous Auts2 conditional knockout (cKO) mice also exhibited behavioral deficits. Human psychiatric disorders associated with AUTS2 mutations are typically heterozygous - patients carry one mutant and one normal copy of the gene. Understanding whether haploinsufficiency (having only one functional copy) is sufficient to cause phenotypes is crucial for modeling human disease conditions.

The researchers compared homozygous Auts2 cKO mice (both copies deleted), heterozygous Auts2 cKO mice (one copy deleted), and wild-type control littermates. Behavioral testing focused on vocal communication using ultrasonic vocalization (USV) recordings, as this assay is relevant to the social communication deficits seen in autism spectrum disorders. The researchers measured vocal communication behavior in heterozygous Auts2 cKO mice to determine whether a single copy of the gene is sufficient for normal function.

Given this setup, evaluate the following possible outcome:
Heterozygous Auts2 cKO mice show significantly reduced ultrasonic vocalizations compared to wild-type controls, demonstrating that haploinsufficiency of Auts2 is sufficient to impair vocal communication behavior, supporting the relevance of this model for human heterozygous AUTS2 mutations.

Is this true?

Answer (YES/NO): YES